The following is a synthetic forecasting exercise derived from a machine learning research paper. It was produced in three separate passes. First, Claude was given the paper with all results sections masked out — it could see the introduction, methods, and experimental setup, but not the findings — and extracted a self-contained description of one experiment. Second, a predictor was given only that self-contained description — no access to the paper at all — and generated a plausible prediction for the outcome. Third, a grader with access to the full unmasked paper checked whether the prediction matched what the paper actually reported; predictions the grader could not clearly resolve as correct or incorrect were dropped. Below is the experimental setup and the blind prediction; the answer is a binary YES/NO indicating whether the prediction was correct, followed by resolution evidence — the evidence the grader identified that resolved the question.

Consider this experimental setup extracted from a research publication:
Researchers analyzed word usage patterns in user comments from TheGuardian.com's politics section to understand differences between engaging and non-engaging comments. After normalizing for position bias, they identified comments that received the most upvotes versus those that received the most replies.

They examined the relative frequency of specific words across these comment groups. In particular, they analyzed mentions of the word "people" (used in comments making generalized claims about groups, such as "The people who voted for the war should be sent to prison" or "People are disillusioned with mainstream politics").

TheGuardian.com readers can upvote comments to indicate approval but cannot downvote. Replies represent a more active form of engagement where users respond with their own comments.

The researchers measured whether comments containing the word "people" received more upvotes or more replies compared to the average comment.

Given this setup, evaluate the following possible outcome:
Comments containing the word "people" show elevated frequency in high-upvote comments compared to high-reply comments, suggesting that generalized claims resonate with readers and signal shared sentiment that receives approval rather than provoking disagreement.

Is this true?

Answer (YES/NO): NO